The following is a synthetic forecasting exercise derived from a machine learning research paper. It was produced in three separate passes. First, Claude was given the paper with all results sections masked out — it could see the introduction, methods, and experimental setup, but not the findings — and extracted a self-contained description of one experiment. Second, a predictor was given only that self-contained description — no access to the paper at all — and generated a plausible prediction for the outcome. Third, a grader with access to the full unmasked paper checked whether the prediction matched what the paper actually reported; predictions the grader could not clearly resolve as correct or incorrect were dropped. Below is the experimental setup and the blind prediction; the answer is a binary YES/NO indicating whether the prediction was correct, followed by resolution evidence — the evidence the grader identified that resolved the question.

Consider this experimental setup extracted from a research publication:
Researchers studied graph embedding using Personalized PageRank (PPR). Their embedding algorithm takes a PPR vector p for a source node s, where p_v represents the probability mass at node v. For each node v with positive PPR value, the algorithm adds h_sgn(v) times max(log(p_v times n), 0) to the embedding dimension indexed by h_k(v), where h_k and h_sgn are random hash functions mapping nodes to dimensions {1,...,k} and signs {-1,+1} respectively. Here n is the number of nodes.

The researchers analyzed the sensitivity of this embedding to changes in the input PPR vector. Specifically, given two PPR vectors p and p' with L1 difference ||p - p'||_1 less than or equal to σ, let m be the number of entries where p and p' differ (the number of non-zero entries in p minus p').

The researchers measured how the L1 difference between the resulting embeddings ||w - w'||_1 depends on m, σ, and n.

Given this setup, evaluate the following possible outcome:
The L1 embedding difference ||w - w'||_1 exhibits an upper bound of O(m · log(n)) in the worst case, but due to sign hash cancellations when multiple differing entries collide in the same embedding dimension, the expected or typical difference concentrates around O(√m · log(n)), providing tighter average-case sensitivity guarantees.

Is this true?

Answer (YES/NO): NO